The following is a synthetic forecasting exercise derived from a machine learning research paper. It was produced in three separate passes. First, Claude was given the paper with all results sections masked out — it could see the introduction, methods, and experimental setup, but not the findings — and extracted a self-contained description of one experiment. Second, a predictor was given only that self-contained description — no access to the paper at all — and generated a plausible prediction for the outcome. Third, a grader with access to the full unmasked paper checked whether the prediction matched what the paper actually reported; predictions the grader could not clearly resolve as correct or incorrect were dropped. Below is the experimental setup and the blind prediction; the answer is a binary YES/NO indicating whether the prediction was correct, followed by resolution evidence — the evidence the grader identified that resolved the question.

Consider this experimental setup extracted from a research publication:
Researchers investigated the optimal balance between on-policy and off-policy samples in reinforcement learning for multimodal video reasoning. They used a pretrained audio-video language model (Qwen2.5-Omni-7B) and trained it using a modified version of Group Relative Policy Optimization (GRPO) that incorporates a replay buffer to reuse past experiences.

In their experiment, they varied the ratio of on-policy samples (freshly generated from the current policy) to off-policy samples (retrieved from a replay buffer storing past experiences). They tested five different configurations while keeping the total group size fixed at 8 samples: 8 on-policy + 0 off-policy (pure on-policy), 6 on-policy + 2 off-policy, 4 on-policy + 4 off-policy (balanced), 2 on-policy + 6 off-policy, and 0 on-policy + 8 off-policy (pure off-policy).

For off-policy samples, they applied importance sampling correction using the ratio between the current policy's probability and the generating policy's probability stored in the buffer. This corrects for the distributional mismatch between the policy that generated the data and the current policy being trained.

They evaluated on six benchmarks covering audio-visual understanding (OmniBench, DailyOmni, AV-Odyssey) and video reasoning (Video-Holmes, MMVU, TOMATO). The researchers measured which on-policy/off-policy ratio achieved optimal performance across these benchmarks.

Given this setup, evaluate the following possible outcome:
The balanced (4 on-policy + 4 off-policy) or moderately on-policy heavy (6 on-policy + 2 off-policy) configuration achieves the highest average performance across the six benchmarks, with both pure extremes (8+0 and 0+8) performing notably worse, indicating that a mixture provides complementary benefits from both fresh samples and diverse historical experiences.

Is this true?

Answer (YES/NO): YES